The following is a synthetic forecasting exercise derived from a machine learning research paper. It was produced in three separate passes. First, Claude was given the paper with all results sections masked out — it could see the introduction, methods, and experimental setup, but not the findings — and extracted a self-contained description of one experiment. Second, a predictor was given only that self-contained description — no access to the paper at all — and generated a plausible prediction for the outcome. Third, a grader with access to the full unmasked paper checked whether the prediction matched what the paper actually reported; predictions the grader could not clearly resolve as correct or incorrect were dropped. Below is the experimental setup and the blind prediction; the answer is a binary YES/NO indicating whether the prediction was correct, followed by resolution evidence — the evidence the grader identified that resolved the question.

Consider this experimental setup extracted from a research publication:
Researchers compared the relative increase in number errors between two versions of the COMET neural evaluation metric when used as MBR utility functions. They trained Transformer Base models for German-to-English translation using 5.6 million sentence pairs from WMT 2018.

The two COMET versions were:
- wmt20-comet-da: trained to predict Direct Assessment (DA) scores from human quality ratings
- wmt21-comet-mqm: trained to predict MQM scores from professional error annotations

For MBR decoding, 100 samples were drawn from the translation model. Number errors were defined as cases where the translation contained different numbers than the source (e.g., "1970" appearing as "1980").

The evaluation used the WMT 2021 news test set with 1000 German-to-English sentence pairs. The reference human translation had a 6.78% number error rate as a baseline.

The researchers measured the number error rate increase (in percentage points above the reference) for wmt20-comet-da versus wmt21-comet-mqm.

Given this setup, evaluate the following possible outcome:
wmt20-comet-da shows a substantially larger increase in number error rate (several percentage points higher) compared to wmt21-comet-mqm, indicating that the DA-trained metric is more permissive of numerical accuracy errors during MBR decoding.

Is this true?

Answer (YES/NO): NO